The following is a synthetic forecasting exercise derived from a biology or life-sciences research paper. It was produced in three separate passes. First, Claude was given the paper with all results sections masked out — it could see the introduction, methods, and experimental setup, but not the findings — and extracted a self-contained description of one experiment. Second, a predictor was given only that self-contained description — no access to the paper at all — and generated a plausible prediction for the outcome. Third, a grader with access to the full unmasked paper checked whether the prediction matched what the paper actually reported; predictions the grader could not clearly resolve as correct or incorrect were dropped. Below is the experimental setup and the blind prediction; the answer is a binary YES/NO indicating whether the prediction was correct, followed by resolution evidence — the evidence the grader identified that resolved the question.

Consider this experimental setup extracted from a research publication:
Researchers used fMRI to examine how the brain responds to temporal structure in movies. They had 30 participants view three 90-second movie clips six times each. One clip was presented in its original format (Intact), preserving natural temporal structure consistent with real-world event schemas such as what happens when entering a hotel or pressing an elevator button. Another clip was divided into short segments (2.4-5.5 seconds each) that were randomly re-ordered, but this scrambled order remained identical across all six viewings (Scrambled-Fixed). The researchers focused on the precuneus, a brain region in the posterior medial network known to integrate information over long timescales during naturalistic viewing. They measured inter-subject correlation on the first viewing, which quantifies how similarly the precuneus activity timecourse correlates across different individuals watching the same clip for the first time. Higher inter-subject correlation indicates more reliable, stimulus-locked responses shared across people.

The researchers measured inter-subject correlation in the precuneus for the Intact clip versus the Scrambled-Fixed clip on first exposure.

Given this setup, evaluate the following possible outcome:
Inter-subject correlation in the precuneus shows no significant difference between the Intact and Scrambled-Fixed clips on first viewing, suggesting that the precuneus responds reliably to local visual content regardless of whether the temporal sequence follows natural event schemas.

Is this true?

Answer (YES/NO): NO